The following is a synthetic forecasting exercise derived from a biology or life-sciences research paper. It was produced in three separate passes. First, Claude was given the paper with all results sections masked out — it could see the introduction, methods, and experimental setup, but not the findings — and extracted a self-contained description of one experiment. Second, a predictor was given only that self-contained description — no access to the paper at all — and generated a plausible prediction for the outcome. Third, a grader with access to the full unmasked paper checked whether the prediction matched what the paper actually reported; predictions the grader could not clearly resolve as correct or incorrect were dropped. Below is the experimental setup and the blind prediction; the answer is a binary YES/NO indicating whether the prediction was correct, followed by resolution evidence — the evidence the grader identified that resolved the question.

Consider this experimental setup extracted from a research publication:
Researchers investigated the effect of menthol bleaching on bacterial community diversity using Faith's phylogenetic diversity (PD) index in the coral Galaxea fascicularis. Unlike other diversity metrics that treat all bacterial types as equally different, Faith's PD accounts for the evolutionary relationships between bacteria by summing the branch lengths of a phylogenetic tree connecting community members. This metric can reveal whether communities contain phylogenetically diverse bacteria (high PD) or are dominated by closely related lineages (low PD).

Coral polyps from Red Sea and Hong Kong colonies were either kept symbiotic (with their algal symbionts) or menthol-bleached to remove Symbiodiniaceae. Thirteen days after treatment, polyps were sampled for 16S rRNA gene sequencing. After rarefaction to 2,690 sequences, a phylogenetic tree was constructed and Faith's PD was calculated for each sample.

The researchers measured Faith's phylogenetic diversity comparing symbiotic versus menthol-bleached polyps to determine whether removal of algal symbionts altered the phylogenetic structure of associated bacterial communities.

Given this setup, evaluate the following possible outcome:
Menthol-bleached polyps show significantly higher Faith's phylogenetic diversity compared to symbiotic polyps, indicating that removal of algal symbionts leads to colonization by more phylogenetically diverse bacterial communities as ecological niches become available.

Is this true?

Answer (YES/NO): NO